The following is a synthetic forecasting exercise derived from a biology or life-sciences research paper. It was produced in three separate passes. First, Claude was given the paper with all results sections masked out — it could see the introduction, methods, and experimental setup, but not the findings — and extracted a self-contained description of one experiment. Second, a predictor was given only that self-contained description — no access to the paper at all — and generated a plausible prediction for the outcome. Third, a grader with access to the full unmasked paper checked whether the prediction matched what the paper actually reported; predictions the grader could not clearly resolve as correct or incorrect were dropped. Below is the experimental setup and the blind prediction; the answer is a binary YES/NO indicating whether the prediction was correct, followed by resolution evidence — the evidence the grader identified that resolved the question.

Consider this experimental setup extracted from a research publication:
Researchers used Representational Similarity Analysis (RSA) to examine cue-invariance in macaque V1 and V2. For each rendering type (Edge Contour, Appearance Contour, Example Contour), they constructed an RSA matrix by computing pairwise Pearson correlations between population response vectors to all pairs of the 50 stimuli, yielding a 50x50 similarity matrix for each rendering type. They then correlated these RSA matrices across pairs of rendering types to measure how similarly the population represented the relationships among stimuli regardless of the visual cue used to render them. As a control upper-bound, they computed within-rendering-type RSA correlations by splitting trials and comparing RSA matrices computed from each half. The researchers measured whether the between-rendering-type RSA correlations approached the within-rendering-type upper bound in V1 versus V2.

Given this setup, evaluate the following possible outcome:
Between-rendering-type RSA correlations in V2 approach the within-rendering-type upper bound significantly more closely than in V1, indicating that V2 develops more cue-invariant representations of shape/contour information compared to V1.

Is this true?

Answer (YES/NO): NO